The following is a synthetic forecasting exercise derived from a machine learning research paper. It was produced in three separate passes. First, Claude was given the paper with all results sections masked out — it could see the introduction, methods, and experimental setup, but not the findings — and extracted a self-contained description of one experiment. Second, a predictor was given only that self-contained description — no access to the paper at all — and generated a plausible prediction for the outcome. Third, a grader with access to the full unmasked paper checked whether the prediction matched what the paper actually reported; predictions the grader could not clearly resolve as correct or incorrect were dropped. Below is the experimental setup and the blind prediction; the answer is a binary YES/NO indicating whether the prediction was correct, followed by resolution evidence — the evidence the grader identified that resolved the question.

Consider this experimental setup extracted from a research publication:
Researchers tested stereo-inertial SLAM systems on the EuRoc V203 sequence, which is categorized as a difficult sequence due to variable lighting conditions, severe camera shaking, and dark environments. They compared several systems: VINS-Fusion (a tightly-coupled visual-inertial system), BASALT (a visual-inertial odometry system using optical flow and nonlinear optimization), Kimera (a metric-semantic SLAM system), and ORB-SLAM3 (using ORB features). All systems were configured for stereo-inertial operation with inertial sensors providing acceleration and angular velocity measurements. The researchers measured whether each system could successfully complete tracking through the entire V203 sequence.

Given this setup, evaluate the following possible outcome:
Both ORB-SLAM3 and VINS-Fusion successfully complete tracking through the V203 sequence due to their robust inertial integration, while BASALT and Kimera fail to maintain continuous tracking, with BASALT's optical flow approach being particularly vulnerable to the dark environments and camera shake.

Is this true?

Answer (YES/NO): NO